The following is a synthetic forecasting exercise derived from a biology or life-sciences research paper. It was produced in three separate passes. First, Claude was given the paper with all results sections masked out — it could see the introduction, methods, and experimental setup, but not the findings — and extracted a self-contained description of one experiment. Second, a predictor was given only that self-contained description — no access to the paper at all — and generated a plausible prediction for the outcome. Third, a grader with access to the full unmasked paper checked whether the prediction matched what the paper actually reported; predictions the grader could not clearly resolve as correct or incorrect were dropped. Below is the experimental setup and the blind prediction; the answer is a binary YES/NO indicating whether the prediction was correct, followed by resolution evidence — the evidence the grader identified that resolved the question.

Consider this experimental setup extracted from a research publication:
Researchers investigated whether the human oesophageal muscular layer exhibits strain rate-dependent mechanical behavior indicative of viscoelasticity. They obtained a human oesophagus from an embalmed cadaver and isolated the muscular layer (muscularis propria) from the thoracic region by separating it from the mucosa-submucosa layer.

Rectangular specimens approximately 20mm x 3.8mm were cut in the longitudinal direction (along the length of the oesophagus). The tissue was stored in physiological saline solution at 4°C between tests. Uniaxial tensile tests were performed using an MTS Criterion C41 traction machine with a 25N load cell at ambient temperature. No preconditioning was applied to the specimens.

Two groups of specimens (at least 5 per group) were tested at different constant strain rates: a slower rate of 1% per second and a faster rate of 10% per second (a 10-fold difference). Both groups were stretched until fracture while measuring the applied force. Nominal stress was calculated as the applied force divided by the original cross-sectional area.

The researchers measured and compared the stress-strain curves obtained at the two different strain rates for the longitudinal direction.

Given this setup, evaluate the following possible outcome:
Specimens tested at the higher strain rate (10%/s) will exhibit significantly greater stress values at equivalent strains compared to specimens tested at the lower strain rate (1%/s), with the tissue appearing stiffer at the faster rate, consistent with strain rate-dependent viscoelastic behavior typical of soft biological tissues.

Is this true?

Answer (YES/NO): YES